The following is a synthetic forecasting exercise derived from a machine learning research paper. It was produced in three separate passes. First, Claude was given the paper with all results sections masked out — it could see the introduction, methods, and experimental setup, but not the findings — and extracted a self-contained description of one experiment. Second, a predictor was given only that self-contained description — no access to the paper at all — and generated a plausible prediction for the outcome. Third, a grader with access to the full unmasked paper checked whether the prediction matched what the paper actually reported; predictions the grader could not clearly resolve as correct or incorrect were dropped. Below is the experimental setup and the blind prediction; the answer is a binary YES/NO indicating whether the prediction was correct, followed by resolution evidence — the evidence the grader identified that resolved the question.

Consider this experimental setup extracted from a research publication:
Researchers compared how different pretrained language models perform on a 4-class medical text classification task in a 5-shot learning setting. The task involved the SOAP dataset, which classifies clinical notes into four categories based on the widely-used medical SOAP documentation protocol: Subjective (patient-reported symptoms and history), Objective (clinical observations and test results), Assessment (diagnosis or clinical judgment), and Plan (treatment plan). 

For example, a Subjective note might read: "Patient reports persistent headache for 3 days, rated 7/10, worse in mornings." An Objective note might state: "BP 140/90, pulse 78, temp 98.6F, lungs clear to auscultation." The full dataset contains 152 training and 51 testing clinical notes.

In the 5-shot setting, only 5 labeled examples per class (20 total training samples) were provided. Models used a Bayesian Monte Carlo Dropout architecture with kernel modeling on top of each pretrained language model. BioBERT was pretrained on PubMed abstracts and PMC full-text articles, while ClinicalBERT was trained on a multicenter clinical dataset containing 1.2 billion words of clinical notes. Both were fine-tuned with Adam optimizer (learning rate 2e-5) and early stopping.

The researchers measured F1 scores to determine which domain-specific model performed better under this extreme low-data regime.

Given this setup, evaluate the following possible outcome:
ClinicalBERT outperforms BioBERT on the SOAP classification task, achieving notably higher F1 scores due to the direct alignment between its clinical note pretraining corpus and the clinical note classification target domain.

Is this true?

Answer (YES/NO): NO